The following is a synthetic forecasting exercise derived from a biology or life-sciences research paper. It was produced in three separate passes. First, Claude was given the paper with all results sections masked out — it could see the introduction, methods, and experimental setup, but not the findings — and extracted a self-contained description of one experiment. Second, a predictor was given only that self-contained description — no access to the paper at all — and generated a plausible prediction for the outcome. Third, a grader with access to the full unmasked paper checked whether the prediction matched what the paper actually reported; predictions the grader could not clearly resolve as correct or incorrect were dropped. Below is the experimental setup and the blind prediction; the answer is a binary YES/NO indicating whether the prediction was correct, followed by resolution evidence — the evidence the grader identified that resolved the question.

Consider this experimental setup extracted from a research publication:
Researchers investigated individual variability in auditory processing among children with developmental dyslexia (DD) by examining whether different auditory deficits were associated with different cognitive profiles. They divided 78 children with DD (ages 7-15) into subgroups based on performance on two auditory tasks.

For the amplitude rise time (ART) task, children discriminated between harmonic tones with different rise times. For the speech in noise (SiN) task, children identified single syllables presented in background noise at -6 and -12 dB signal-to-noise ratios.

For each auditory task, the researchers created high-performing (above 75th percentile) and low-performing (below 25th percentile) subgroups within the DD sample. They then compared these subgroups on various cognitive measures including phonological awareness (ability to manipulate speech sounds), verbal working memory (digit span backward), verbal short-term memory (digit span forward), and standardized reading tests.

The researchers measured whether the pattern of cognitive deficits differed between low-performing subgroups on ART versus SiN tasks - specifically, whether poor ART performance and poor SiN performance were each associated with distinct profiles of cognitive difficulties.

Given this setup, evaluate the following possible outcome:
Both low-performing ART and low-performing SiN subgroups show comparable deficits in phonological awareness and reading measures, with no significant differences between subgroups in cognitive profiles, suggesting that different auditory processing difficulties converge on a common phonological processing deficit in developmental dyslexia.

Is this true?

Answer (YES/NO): NO